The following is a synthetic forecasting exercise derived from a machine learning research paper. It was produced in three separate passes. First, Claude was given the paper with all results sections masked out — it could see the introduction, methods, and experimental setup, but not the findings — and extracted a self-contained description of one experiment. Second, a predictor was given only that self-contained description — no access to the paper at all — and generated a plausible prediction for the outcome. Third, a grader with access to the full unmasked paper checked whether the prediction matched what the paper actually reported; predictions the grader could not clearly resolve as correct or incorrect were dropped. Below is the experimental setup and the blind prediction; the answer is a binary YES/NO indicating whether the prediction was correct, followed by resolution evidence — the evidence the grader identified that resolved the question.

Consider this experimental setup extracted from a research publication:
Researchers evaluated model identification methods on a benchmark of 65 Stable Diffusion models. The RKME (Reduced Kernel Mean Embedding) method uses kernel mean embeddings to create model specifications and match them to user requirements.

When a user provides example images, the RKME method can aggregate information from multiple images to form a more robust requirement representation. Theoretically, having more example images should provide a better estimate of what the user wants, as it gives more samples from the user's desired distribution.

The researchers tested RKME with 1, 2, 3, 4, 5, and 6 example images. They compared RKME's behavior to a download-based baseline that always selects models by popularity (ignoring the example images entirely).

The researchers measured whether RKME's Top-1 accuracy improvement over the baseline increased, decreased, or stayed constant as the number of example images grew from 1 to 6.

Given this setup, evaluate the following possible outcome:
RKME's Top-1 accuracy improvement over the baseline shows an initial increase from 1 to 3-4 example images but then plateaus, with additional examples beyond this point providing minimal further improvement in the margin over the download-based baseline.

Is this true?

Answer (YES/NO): NO